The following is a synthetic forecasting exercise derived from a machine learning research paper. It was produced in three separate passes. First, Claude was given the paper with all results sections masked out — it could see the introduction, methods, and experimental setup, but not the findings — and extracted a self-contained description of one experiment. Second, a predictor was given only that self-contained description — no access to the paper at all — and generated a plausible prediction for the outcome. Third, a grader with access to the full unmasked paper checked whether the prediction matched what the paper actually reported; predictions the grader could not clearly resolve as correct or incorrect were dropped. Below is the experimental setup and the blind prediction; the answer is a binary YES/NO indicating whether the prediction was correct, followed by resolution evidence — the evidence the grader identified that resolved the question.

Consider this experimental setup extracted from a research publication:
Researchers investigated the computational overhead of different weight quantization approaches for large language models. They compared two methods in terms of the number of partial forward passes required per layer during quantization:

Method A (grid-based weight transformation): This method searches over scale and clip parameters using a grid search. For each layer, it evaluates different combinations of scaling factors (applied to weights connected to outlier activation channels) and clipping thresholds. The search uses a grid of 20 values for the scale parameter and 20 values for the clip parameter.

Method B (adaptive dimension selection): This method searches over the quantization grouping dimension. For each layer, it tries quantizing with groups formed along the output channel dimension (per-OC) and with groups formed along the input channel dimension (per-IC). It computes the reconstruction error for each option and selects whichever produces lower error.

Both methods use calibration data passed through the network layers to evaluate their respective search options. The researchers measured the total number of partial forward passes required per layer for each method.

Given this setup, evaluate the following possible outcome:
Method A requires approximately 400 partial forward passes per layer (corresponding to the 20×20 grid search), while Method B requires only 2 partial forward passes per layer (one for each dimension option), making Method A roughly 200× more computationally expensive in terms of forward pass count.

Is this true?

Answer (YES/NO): NO